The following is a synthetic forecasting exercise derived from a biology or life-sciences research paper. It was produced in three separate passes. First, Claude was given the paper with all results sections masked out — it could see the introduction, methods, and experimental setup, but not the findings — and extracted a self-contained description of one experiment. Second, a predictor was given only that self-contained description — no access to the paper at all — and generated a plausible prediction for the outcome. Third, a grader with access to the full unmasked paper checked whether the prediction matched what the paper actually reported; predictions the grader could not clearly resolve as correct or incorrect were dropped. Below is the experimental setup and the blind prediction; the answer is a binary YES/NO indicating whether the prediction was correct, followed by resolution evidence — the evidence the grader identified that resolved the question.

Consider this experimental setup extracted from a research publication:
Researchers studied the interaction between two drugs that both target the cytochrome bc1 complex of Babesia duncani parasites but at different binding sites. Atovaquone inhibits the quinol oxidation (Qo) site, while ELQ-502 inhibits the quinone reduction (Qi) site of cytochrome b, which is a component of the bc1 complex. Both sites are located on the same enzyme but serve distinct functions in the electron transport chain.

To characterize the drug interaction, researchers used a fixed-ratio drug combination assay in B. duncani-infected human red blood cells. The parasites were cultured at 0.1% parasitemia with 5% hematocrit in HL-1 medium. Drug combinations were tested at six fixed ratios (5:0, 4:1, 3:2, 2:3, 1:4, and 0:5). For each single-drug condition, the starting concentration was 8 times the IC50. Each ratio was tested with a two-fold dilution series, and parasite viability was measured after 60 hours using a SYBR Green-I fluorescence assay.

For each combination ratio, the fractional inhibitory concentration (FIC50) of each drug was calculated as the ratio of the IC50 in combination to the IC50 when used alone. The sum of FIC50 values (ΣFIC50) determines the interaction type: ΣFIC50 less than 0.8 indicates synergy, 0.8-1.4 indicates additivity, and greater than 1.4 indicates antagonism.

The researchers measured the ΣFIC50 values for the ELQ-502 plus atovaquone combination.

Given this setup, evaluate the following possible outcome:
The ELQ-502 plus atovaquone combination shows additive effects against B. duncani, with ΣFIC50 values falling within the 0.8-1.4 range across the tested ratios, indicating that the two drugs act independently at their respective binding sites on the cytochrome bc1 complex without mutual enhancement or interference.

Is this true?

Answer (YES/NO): NO